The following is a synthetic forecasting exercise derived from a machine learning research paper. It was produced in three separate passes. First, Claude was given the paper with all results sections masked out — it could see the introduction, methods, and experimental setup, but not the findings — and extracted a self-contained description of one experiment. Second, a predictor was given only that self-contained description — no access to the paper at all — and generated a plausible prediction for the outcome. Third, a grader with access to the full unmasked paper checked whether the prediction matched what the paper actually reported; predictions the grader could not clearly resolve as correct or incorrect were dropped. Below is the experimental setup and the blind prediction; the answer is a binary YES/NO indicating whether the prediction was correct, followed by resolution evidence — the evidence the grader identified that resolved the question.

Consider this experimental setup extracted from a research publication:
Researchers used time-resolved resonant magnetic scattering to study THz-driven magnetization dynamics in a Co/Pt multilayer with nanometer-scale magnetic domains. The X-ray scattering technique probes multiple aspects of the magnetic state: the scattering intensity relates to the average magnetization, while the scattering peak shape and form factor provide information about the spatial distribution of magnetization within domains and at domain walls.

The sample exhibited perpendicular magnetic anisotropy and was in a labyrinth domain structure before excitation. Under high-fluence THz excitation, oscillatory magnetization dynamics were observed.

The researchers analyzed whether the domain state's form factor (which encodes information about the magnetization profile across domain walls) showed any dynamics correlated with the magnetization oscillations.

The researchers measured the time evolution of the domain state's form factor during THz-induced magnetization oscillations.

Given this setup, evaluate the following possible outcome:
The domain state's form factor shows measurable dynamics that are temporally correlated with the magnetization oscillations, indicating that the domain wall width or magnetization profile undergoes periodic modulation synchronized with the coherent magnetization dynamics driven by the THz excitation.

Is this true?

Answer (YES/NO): YES